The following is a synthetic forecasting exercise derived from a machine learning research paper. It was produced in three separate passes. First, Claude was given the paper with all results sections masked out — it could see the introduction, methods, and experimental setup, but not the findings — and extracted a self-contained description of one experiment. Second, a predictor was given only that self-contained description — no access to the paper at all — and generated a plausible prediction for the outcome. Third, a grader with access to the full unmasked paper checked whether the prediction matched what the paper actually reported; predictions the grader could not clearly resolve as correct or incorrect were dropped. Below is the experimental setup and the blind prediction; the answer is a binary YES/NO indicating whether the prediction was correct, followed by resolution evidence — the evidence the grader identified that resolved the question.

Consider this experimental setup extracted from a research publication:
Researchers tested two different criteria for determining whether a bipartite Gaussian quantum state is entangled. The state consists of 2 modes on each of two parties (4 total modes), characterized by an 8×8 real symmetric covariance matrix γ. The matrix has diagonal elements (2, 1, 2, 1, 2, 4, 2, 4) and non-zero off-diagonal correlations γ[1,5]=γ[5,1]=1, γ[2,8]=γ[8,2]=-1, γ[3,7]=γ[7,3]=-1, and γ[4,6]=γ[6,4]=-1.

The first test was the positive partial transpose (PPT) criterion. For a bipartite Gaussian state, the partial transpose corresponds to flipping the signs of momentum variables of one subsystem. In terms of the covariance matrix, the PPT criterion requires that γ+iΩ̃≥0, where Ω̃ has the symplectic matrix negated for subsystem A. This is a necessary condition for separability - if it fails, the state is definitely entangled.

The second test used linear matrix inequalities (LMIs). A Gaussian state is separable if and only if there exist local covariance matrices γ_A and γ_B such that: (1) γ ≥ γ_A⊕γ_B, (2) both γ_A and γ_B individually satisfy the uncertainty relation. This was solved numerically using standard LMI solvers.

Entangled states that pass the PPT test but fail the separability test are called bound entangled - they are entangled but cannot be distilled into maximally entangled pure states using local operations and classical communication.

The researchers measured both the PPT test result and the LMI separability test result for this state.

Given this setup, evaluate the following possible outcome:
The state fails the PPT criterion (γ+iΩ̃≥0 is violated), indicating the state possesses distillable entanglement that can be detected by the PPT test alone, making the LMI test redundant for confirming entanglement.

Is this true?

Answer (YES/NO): NO